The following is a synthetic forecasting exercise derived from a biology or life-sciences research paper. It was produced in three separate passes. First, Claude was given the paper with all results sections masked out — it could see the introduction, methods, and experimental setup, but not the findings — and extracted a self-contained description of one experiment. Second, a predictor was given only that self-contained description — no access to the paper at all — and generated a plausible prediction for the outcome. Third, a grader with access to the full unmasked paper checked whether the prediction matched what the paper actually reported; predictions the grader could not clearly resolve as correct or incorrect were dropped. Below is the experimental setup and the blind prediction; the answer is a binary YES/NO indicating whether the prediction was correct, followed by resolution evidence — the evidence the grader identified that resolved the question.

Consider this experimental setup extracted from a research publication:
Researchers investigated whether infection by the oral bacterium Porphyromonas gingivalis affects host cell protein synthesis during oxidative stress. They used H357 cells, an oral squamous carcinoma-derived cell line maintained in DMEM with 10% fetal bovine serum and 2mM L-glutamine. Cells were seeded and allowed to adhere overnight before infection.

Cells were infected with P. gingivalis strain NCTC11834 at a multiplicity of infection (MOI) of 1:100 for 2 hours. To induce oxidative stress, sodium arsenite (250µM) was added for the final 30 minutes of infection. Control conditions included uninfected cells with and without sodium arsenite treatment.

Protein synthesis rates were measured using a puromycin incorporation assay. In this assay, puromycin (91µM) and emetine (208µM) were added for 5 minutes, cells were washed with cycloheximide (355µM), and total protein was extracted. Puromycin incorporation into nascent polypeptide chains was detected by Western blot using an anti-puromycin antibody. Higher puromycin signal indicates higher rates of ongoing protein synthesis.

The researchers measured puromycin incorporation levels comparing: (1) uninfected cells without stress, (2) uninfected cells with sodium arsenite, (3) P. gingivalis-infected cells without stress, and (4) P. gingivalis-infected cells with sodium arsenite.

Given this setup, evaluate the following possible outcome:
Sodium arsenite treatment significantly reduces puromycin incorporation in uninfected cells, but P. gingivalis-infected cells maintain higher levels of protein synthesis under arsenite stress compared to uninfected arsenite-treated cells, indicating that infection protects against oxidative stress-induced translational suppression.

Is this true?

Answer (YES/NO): NO